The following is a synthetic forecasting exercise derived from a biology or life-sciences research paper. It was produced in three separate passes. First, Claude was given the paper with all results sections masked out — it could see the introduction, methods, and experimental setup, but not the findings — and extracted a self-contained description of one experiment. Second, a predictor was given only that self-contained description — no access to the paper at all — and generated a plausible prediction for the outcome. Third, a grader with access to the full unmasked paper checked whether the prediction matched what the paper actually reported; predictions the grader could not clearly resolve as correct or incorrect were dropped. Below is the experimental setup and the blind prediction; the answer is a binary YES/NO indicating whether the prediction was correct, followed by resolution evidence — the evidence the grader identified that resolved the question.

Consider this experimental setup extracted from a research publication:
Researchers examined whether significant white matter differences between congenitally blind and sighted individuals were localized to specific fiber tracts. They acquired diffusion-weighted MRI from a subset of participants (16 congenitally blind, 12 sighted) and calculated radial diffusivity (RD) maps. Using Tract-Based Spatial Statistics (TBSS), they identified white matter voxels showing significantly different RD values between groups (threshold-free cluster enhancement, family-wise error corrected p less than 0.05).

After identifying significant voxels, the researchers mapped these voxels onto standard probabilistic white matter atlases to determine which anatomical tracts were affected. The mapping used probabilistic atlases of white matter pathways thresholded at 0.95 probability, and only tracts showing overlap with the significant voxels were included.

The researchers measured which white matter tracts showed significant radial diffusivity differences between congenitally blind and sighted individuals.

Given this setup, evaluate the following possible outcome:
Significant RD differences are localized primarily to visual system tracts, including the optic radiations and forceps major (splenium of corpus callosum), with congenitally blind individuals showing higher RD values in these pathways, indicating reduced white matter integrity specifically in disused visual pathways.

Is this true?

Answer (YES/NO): NO